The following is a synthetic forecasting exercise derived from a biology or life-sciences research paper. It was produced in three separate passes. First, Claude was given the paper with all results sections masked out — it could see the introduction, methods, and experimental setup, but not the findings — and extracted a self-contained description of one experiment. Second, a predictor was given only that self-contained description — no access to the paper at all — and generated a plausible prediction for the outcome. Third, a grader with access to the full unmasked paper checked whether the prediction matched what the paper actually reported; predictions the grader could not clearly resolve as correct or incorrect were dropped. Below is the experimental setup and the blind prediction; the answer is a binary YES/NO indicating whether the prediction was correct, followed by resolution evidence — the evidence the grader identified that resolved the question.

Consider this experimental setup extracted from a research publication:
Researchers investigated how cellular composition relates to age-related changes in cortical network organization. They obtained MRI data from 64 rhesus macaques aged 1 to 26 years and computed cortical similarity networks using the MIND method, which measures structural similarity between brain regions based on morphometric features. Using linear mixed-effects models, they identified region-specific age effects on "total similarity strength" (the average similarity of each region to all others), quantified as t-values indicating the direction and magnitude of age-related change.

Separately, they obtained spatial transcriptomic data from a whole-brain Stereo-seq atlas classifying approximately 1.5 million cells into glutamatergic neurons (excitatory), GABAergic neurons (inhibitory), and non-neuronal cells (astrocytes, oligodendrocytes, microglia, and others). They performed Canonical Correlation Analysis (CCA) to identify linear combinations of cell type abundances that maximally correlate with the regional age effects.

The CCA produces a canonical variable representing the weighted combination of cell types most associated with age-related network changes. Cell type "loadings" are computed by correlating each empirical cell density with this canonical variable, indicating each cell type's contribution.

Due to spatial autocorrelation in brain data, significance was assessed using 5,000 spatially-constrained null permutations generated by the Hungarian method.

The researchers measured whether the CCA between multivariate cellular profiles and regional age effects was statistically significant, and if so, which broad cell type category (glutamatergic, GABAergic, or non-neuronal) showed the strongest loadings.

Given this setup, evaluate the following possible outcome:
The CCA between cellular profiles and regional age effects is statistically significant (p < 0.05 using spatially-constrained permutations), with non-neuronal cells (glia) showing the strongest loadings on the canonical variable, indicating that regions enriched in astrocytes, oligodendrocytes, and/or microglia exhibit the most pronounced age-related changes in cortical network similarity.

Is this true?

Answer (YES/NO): NO